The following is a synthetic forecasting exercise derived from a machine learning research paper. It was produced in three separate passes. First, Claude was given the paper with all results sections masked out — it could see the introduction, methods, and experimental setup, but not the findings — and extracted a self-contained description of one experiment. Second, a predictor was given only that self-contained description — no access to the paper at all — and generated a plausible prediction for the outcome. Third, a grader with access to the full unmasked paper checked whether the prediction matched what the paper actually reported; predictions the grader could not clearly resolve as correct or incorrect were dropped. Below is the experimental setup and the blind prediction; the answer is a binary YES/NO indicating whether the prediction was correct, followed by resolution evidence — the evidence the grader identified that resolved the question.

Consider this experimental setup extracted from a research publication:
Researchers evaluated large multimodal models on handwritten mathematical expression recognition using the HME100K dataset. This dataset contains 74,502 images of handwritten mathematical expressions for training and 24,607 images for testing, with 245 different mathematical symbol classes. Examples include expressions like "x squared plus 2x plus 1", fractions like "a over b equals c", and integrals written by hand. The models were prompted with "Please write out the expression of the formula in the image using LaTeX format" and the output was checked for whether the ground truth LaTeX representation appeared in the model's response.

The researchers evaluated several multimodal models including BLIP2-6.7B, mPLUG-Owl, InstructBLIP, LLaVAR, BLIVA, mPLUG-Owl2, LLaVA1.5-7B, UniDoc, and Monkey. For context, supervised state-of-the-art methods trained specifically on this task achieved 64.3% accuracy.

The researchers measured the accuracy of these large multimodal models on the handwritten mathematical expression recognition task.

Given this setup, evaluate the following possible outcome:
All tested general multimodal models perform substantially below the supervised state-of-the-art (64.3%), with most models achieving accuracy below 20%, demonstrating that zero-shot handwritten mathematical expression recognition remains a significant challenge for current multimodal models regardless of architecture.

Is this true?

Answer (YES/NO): YES